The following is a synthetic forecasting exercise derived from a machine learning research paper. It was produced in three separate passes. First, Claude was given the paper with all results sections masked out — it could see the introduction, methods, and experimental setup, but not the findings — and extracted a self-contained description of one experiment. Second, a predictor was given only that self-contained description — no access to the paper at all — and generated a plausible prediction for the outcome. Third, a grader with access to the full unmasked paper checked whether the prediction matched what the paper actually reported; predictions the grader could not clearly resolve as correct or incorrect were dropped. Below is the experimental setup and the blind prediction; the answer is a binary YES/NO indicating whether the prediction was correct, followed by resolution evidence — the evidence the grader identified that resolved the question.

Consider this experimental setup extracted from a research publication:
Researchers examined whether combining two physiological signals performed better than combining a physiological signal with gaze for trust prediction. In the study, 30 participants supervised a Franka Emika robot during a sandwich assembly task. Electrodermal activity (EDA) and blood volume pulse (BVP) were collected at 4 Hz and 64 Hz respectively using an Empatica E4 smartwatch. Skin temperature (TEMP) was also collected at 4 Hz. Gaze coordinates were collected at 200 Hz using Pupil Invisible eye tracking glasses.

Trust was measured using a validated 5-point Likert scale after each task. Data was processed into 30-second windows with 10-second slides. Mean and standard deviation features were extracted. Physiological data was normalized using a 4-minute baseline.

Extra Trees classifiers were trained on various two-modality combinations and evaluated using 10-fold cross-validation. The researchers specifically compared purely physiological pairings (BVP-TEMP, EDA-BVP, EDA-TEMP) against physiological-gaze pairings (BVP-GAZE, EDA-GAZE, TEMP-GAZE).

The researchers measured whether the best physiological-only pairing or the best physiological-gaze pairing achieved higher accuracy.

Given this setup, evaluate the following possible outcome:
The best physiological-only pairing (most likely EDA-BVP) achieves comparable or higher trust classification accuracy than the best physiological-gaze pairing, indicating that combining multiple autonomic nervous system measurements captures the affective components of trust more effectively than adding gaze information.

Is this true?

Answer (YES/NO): NO